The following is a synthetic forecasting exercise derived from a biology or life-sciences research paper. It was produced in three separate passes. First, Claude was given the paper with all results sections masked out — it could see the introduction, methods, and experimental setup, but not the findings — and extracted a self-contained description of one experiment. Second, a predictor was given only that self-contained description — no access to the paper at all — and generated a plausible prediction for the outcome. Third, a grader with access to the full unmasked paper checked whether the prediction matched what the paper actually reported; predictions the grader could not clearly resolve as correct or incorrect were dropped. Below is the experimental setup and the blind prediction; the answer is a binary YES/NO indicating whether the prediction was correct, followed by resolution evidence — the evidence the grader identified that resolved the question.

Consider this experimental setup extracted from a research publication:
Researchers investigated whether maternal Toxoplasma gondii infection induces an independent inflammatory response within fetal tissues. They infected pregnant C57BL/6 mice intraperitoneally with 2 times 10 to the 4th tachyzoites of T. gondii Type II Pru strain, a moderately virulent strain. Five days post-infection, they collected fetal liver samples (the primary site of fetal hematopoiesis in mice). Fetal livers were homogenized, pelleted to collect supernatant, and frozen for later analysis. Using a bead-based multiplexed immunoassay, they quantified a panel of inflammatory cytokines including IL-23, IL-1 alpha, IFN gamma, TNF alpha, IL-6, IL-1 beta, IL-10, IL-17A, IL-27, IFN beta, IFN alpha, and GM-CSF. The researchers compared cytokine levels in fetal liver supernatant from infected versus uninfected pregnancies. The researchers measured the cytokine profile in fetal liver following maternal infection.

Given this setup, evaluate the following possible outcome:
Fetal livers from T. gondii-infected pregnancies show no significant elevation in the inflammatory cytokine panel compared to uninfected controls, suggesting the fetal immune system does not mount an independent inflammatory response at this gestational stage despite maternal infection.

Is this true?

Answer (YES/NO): NO